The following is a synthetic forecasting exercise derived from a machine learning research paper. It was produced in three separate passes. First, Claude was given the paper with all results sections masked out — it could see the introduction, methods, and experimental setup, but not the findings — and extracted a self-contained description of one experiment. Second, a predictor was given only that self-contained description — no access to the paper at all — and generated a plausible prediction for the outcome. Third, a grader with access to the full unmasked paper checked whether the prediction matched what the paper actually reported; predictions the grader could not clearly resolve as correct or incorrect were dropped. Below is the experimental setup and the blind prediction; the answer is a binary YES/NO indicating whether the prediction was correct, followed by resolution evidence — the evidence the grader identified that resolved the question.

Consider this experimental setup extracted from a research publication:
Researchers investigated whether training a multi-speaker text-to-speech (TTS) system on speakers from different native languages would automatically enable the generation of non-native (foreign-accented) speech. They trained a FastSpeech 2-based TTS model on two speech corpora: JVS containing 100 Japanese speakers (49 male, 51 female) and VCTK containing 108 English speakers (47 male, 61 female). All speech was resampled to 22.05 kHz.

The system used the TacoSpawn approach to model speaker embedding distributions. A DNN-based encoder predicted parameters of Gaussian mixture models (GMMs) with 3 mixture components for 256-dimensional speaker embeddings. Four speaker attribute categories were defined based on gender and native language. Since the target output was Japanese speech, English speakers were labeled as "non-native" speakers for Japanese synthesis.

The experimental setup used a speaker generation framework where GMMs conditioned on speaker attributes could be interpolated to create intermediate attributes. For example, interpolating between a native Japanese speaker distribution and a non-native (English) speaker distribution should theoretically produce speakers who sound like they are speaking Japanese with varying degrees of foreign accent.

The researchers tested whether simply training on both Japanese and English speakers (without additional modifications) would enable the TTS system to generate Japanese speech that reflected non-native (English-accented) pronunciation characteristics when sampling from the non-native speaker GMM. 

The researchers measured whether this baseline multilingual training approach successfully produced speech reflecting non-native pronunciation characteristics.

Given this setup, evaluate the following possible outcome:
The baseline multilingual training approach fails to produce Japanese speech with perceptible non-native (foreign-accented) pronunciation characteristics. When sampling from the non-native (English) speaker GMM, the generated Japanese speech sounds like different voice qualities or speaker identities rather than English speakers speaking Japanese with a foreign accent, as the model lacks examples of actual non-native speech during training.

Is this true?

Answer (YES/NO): YES